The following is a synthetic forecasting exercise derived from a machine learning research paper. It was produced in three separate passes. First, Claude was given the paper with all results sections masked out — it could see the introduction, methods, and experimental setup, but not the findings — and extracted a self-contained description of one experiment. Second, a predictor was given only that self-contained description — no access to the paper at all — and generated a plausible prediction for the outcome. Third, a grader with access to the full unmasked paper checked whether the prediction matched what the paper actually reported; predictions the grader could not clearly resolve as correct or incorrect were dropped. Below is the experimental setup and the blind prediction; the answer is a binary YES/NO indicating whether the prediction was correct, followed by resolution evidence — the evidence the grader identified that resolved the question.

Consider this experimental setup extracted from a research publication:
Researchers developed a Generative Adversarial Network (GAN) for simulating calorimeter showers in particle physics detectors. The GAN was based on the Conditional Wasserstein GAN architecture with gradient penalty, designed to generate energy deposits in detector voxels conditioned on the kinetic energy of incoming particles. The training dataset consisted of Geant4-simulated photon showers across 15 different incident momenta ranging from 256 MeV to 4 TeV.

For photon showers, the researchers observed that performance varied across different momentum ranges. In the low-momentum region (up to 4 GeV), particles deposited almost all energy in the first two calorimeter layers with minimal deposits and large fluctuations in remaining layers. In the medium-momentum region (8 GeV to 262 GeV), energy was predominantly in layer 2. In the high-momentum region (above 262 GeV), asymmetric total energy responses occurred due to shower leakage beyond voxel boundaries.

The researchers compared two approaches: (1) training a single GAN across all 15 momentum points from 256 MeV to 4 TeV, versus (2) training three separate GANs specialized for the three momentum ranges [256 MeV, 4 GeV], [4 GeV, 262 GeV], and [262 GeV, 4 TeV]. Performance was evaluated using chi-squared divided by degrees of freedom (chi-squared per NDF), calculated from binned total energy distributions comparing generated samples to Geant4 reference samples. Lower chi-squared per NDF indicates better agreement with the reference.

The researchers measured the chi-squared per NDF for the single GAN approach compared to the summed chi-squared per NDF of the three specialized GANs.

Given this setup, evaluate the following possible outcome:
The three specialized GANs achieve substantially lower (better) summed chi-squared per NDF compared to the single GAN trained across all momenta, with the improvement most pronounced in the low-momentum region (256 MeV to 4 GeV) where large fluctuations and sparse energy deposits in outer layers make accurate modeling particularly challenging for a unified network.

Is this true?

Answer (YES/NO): NO